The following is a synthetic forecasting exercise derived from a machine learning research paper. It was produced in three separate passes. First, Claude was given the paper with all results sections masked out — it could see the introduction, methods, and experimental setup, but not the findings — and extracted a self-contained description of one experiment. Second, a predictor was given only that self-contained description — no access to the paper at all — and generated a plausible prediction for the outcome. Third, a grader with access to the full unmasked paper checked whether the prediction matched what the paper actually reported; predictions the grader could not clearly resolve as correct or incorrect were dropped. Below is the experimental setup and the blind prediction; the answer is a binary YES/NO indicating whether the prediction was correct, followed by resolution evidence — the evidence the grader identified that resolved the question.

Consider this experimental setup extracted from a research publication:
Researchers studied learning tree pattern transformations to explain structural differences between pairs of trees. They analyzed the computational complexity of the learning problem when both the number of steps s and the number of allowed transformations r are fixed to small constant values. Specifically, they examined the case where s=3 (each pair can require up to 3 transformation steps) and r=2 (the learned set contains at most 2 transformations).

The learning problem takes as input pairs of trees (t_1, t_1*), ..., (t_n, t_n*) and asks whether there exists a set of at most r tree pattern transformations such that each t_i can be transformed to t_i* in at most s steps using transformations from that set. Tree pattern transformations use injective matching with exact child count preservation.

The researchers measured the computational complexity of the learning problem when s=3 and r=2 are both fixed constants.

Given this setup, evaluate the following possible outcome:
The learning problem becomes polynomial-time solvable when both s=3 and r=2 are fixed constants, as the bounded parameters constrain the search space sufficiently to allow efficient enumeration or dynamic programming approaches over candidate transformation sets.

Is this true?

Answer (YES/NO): NO